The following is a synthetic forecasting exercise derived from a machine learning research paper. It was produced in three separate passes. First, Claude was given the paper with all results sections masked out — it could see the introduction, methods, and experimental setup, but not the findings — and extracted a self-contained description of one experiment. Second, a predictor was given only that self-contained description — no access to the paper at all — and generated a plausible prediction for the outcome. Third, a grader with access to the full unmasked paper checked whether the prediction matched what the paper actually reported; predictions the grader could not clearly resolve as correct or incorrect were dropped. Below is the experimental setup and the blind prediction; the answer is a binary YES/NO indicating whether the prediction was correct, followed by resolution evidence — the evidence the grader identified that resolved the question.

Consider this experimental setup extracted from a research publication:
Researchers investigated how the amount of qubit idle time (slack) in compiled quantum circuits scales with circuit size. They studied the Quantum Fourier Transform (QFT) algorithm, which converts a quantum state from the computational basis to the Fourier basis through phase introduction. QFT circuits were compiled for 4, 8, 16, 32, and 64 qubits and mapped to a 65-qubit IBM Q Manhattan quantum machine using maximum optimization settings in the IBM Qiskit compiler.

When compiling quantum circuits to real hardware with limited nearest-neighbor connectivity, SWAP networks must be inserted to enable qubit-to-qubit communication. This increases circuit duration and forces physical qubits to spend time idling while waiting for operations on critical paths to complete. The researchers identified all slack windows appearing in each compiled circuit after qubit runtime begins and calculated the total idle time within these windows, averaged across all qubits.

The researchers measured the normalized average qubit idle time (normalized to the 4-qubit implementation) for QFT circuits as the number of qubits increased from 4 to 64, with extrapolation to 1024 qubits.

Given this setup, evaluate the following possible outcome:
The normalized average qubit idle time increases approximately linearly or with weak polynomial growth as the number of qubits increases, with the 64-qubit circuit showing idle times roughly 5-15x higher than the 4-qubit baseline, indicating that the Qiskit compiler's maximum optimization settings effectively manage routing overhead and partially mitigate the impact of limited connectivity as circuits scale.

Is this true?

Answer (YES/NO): NO